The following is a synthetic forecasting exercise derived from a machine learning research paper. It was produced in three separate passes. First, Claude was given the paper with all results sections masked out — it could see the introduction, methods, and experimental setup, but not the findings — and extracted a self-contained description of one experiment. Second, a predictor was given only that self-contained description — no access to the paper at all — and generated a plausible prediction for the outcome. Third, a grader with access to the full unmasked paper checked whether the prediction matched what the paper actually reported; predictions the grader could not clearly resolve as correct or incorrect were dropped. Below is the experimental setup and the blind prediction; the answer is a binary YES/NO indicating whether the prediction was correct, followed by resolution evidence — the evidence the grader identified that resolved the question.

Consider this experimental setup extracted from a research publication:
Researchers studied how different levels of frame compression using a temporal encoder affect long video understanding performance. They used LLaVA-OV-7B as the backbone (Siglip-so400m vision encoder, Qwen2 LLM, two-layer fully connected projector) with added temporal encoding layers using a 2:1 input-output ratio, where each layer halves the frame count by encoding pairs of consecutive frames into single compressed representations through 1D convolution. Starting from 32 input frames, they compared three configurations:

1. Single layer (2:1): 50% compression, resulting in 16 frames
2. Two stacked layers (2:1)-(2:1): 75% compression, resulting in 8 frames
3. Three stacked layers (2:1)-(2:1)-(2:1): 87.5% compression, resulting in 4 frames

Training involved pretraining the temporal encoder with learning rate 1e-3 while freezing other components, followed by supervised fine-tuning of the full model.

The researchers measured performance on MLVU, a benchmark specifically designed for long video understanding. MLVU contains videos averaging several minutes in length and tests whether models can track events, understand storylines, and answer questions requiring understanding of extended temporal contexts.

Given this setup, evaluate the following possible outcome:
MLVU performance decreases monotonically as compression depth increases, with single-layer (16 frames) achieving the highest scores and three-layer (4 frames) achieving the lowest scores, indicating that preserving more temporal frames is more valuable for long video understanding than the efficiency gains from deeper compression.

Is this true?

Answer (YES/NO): YES